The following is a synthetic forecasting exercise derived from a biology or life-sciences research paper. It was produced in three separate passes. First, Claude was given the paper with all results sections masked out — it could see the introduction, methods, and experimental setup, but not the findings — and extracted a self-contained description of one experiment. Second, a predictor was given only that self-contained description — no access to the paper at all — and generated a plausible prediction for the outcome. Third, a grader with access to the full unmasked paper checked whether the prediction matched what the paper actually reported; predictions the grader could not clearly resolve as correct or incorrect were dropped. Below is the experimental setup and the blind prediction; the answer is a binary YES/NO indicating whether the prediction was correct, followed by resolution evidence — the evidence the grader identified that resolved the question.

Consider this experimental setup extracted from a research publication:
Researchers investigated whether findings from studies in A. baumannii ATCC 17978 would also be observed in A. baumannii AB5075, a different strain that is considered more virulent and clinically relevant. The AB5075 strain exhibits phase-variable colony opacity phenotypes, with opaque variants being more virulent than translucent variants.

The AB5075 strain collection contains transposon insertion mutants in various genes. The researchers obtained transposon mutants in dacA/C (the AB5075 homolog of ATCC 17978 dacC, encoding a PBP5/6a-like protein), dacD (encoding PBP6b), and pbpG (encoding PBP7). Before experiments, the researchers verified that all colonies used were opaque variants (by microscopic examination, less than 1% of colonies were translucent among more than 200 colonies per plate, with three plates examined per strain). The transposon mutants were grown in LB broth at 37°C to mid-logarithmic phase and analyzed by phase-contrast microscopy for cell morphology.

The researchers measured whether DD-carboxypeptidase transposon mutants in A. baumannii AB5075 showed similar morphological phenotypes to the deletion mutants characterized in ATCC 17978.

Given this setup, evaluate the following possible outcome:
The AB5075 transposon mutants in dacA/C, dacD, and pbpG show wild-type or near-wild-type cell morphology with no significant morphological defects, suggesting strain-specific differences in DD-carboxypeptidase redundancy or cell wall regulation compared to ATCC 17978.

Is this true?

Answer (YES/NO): NO